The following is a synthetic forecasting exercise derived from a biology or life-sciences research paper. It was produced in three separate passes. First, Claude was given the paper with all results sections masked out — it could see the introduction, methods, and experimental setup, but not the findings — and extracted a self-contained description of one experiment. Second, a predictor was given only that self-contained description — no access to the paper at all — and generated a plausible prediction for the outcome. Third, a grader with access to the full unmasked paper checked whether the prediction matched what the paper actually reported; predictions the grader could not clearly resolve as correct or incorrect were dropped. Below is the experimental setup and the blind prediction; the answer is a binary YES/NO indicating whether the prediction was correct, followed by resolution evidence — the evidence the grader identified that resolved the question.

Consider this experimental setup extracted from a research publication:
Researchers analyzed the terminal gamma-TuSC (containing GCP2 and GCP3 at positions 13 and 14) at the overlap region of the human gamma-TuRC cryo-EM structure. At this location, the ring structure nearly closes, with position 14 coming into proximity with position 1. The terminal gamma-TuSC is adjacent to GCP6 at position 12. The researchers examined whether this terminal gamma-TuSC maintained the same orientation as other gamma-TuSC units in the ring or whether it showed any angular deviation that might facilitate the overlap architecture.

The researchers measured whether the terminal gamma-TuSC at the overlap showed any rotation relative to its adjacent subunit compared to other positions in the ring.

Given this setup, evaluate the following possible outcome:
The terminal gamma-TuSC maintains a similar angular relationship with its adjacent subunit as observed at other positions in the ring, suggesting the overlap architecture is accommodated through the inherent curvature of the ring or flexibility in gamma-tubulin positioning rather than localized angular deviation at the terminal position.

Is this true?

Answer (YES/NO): NO